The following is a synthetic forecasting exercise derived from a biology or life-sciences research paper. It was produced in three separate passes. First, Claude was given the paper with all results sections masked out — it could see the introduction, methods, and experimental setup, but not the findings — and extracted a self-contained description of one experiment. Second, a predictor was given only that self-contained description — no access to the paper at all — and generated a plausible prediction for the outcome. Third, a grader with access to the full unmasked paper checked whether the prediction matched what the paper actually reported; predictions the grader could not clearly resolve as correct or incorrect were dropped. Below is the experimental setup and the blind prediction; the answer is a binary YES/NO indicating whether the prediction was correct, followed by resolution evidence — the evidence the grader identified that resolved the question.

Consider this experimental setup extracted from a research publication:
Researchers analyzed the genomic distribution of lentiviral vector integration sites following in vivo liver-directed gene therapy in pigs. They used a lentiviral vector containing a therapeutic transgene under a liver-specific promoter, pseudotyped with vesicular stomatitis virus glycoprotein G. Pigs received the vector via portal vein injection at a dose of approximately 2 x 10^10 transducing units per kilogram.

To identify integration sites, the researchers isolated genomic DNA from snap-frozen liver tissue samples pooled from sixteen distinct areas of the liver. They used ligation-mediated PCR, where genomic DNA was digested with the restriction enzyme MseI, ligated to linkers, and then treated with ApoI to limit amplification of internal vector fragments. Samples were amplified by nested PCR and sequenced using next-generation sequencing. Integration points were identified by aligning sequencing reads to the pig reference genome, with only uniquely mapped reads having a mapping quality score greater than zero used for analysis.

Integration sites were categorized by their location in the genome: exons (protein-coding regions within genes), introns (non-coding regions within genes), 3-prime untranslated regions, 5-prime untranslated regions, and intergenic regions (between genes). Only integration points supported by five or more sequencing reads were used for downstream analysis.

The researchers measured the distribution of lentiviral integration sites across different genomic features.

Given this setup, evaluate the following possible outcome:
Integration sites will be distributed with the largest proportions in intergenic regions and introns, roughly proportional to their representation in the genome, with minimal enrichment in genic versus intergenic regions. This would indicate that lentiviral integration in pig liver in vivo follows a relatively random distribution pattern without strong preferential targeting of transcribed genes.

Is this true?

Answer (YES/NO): NO